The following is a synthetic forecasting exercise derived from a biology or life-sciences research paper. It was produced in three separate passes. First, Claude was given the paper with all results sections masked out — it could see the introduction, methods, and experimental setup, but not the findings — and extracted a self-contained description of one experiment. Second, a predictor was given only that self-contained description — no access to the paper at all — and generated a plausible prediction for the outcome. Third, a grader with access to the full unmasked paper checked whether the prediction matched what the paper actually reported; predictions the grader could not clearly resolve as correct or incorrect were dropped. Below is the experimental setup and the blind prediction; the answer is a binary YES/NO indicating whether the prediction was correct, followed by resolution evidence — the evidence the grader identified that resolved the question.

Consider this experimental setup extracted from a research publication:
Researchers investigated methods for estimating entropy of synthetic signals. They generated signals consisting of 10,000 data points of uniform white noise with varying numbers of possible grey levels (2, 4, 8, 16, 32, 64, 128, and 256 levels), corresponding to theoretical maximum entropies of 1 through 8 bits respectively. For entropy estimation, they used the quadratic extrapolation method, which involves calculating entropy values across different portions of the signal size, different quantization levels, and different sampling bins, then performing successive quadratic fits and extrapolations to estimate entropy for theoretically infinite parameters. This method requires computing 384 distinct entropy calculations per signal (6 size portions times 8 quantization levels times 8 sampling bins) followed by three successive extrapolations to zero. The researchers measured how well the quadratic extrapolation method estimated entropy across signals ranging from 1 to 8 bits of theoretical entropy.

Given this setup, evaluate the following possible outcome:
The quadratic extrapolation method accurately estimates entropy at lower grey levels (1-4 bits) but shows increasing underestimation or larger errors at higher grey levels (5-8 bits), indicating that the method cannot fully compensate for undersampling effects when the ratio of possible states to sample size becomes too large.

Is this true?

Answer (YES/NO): YES